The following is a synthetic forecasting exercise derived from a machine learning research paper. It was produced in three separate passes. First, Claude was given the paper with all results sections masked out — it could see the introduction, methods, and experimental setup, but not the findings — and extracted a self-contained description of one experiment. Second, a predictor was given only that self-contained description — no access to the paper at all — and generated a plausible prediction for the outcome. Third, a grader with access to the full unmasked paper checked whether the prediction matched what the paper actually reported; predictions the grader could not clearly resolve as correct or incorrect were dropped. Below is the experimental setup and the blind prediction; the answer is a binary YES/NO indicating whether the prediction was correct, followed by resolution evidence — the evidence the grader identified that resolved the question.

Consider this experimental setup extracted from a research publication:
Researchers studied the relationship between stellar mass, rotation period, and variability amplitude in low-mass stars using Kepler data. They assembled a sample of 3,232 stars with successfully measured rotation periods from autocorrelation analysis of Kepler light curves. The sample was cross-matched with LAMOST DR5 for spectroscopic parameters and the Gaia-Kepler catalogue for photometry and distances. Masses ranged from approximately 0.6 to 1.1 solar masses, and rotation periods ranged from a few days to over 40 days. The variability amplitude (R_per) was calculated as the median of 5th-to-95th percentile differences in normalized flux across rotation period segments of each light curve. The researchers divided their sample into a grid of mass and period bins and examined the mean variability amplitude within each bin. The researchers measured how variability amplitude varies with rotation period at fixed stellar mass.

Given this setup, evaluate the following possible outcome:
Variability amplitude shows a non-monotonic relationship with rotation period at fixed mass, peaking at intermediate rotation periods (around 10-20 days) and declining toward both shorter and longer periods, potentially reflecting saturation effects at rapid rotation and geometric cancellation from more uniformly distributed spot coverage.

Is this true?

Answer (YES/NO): NO